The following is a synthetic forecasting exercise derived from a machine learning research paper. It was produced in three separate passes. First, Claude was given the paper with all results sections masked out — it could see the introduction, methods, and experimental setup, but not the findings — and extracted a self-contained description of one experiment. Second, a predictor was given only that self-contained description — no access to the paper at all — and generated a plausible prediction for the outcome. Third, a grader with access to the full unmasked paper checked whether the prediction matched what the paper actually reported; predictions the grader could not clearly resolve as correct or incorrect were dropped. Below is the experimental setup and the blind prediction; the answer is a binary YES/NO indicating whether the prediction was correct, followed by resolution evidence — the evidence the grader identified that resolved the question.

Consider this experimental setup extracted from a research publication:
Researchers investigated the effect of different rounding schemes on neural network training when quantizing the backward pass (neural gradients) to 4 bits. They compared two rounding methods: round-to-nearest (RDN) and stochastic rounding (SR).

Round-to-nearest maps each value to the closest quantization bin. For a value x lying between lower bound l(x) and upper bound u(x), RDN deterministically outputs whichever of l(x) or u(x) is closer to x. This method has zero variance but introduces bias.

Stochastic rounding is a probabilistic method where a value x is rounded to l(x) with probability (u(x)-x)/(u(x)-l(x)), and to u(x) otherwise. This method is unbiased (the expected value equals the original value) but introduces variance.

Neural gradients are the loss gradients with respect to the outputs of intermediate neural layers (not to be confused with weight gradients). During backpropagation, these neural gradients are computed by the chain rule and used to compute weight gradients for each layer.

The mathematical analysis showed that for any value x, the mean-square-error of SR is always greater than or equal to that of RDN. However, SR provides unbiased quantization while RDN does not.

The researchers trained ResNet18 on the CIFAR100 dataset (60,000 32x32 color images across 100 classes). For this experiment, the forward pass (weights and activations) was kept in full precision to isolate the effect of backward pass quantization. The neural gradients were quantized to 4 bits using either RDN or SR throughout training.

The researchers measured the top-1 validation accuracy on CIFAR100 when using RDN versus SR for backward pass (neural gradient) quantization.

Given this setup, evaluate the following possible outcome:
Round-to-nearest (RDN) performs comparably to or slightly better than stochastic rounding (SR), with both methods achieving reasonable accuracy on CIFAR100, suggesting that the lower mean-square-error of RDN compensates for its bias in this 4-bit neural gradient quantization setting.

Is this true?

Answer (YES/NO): NO